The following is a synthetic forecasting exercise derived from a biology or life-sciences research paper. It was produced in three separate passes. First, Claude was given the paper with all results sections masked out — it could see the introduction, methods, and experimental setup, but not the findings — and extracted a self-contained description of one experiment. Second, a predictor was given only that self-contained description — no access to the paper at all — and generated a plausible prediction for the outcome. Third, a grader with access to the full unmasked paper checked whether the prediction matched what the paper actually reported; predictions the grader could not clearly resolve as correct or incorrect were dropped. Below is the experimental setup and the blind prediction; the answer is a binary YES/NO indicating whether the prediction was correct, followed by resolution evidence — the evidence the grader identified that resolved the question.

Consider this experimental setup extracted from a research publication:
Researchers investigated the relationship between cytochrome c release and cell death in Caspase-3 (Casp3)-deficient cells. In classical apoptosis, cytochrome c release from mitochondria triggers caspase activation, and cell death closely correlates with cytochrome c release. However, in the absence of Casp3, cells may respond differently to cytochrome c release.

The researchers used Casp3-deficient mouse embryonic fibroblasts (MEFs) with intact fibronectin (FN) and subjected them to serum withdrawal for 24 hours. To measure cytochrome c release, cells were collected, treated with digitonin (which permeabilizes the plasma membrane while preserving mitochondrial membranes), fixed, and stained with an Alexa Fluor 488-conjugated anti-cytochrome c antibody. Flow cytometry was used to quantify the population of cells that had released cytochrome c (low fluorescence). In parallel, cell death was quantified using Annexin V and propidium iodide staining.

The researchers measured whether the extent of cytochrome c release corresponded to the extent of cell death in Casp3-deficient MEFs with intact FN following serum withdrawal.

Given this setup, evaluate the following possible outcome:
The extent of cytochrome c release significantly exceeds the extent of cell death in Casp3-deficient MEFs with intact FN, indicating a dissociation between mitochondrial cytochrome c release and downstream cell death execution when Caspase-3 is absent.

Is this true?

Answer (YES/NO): YES